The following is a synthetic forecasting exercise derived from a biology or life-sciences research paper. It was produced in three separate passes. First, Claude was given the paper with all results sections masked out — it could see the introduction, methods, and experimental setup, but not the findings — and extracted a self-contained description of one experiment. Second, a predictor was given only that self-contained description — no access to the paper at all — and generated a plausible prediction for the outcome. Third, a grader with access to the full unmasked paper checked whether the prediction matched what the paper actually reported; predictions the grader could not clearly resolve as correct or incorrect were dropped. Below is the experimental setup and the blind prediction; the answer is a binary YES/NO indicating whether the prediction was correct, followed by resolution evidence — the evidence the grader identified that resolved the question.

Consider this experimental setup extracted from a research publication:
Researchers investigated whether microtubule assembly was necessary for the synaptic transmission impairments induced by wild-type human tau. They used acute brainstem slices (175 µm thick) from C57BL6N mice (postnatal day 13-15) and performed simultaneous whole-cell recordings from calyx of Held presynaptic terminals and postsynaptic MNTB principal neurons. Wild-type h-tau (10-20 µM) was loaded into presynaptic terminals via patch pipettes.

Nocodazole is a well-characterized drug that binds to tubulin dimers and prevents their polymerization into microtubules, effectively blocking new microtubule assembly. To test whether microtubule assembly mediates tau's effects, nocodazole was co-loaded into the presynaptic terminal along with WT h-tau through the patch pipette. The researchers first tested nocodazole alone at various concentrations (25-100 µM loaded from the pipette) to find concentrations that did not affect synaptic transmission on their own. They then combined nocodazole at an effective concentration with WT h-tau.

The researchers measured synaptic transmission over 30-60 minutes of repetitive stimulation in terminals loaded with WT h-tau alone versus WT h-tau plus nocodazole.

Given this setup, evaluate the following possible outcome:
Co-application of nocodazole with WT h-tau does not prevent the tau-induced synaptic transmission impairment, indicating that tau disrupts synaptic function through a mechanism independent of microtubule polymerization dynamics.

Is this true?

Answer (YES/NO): NO